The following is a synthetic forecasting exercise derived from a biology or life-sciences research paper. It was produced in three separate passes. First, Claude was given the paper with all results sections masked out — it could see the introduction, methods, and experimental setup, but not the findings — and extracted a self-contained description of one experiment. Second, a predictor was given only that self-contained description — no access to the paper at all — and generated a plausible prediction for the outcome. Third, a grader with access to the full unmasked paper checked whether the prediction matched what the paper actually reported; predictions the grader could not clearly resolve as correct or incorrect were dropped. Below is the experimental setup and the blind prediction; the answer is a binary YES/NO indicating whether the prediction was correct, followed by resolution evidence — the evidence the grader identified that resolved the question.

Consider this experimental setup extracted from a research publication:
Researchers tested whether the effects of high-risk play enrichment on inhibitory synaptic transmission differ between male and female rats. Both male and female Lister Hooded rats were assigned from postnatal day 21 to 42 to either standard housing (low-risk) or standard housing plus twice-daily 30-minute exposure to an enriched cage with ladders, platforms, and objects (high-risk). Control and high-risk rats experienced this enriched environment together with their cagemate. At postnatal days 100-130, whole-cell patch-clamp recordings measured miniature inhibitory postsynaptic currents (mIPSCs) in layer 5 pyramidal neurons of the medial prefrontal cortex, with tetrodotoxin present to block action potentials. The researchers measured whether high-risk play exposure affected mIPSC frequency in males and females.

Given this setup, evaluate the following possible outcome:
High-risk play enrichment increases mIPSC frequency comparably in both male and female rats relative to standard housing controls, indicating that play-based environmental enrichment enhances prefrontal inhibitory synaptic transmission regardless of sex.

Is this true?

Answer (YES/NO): NO